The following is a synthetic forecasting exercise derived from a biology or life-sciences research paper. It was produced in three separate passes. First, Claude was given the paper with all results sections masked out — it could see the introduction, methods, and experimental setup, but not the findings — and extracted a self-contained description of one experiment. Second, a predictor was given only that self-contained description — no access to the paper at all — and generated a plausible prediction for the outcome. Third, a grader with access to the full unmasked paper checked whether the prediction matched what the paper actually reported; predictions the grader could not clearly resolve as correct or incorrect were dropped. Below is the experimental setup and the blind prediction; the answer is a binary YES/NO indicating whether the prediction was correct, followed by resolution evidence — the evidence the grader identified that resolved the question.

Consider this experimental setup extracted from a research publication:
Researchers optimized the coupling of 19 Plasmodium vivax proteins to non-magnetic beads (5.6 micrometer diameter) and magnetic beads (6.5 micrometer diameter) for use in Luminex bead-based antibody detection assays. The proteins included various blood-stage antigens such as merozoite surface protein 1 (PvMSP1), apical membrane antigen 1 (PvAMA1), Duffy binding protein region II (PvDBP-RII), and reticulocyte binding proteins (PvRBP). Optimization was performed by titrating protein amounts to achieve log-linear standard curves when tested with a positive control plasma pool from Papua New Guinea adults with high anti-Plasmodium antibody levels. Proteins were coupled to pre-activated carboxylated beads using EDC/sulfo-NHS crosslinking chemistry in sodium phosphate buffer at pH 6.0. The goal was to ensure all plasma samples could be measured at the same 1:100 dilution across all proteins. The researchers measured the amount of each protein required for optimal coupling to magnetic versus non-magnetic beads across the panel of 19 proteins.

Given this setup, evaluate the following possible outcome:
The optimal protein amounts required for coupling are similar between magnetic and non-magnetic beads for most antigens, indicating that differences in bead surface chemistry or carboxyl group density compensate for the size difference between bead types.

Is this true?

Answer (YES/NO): NO